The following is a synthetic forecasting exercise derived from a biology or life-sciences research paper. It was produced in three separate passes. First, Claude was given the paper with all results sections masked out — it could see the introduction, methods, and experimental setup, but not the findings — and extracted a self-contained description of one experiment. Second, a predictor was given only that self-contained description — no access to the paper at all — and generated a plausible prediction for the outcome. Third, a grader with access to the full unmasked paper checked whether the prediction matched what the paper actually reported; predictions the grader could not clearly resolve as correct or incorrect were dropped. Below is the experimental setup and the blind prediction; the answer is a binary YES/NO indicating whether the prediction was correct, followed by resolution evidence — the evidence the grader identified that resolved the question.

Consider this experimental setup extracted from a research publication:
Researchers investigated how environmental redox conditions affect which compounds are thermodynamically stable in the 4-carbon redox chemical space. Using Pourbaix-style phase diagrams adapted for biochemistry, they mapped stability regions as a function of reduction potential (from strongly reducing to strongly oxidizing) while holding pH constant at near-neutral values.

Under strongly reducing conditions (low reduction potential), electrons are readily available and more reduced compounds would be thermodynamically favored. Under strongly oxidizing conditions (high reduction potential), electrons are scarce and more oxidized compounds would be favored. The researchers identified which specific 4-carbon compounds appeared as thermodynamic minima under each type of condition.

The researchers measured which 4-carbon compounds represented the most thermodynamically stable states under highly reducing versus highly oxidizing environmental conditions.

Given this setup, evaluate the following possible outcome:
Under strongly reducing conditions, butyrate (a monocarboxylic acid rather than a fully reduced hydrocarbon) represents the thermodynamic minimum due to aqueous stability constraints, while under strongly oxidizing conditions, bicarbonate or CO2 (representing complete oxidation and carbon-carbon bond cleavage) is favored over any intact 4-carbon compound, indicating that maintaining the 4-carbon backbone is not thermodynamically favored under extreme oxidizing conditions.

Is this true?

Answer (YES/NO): NO